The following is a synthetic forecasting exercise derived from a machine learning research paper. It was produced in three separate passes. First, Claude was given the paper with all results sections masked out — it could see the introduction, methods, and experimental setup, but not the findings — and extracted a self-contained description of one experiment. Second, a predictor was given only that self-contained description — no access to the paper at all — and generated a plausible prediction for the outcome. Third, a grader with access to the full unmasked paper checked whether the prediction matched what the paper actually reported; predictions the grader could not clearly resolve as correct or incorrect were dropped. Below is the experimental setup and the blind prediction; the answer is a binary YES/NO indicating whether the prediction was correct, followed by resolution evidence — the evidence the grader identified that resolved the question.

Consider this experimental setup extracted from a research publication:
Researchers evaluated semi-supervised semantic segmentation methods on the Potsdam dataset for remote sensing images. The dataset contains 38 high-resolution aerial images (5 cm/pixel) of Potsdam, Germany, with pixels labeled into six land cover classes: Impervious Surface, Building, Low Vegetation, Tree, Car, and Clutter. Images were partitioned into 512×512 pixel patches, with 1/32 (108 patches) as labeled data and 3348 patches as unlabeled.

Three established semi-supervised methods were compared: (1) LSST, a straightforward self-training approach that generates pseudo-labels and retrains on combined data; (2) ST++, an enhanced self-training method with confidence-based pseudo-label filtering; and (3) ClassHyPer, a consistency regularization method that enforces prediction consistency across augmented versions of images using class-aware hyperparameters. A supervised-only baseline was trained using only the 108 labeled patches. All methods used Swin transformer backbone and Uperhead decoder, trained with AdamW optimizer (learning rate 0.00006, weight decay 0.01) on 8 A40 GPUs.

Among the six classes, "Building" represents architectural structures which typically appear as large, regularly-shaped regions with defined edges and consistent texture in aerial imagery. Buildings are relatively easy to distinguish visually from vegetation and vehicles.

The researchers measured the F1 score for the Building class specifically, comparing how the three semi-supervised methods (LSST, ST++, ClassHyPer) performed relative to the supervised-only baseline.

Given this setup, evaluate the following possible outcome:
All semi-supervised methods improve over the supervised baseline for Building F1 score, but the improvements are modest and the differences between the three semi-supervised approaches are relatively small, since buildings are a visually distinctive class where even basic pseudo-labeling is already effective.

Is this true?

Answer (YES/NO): NO